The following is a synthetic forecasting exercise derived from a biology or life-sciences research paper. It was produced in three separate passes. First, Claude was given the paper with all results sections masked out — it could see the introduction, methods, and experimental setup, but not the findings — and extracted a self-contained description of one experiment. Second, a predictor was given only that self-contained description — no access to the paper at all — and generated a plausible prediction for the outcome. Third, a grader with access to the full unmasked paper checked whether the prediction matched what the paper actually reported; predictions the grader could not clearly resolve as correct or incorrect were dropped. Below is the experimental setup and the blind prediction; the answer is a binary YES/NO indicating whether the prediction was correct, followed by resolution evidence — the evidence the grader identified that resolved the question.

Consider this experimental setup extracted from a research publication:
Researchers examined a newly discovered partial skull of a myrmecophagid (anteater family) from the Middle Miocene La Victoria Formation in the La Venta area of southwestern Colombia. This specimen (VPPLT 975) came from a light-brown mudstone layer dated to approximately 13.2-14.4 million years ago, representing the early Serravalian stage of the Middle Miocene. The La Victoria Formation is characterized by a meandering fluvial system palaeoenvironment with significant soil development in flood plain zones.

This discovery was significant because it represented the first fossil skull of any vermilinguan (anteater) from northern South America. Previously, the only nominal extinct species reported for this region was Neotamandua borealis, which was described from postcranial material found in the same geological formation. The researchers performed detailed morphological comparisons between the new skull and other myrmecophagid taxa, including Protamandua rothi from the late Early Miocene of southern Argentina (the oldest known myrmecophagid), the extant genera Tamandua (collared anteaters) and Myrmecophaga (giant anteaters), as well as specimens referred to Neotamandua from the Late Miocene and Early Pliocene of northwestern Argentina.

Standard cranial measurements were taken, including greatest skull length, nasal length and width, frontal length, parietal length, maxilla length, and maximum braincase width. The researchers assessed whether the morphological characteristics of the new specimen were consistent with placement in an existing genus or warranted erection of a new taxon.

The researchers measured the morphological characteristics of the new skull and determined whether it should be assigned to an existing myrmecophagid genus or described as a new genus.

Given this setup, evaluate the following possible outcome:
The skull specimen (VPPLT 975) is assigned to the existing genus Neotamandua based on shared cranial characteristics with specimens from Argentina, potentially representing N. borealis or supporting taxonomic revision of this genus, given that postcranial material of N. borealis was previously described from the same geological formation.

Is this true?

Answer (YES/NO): NO